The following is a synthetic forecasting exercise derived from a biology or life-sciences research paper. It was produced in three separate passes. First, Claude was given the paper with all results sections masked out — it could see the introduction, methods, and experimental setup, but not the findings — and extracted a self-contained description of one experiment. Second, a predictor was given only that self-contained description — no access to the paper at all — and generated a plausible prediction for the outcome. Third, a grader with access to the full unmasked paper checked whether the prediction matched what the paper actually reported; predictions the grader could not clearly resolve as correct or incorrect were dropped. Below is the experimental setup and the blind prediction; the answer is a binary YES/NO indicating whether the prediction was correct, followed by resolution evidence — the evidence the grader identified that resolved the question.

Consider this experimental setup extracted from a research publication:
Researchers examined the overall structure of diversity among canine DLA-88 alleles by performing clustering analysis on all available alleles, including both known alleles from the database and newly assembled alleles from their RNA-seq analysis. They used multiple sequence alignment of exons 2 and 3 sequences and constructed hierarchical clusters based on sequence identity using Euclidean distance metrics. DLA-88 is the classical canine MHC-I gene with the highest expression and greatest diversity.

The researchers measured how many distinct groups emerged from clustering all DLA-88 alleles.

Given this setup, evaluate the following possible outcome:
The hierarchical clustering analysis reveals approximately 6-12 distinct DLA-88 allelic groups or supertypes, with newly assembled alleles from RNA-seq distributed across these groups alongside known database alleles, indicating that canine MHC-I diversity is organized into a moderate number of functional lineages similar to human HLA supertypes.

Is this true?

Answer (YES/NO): NO